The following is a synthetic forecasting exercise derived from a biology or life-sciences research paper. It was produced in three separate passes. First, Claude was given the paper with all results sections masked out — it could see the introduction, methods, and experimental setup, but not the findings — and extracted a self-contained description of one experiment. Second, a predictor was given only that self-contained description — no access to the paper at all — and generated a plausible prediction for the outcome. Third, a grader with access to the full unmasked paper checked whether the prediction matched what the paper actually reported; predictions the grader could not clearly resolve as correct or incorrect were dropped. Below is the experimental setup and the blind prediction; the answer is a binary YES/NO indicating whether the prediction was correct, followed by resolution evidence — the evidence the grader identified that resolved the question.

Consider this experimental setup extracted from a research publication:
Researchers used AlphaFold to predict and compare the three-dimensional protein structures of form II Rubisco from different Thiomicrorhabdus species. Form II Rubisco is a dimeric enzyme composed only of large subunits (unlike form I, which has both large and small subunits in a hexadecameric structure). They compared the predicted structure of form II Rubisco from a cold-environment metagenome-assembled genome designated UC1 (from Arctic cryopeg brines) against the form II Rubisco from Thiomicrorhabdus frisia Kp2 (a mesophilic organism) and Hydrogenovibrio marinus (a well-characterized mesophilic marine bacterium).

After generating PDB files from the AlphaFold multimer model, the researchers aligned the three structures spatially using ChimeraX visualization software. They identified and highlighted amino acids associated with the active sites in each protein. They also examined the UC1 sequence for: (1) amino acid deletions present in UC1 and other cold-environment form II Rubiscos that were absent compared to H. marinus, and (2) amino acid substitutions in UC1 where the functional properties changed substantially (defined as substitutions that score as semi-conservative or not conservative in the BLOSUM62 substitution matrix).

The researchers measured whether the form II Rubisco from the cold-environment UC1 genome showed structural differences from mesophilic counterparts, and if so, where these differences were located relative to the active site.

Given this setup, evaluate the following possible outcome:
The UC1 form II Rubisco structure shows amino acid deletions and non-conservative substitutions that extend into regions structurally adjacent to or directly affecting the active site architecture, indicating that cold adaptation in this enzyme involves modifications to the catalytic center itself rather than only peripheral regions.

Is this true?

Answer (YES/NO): NO